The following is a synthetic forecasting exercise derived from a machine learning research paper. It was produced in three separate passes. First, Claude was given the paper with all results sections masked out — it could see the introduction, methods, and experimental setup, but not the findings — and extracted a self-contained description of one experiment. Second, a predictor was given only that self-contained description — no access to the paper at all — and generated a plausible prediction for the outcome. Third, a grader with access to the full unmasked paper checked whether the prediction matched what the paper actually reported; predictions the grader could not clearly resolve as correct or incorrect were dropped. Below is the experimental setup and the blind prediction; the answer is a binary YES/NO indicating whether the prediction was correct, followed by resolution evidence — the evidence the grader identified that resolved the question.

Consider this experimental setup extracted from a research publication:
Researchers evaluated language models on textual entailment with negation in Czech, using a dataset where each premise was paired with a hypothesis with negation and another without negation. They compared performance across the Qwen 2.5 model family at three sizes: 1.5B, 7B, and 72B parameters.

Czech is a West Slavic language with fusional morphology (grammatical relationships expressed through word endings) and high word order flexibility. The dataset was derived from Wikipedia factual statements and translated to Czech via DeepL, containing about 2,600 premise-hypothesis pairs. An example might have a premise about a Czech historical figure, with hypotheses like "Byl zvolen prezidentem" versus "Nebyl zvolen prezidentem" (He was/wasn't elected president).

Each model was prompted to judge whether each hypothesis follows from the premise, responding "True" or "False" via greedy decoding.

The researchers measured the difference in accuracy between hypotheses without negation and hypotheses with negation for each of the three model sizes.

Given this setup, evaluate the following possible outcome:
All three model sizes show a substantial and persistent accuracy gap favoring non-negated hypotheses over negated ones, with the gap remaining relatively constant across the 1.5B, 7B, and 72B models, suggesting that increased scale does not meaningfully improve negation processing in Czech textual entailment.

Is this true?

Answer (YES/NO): NO